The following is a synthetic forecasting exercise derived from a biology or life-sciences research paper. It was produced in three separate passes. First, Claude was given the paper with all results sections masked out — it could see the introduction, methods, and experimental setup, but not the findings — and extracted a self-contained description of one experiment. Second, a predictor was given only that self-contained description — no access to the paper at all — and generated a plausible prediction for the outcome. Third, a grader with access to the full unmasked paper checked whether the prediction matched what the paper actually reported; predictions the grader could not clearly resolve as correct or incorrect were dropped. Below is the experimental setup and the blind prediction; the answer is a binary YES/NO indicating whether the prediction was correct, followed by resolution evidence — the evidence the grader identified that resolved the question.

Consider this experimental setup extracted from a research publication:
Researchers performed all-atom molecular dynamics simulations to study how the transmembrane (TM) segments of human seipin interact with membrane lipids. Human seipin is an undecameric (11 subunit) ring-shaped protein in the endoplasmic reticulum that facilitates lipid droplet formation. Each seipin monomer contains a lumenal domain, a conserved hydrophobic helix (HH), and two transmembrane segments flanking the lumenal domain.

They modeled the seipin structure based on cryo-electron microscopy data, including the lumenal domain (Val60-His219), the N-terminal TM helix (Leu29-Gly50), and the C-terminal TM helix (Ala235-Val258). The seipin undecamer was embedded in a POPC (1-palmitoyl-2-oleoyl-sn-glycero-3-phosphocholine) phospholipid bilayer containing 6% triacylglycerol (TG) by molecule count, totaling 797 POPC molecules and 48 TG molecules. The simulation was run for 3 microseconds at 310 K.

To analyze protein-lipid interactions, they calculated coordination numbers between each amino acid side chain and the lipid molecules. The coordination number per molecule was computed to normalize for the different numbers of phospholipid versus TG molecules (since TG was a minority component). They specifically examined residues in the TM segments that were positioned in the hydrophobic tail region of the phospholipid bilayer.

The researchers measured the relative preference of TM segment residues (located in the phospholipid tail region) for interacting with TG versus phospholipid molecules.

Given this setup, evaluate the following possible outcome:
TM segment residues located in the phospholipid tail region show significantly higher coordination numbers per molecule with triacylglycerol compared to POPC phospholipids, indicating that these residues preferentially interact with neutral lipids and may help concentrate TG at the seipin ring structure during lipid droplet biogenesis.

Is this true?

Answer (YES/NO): YES